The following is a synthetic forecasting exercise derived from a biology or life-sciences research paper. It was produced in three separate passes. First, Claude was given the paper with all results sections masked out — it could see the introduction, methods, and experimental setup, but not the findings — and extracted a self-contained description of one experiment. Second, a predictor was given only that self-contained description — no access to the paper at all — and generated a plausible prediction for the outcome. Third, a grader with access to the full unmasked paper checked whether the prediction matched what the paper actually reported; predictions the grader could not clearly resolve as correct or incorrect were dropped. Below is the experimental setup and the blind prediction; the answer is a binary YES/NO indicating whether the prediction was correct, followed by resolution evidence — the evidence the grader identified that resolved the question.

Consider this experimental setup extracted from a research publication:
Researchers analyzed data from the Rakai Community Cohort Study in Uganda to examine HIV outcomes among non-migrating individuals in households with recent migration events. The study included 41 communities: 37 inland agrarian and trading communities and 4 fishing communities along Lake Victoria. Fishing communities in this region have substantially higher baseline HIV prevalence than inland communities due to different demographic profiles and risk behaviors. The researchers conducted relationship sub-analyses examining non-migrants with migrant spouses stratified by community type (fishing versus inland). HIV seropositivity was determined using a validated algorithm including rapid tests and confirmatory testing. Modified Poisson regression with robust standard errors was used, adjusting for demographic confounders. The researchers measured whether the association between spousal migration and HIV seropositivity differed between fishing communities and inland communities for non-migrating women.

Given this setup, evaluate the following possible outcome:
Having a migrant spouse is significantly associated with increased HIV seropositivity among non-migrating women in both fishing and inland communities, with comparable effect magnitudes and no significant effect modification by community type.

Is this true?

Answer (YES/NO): NO